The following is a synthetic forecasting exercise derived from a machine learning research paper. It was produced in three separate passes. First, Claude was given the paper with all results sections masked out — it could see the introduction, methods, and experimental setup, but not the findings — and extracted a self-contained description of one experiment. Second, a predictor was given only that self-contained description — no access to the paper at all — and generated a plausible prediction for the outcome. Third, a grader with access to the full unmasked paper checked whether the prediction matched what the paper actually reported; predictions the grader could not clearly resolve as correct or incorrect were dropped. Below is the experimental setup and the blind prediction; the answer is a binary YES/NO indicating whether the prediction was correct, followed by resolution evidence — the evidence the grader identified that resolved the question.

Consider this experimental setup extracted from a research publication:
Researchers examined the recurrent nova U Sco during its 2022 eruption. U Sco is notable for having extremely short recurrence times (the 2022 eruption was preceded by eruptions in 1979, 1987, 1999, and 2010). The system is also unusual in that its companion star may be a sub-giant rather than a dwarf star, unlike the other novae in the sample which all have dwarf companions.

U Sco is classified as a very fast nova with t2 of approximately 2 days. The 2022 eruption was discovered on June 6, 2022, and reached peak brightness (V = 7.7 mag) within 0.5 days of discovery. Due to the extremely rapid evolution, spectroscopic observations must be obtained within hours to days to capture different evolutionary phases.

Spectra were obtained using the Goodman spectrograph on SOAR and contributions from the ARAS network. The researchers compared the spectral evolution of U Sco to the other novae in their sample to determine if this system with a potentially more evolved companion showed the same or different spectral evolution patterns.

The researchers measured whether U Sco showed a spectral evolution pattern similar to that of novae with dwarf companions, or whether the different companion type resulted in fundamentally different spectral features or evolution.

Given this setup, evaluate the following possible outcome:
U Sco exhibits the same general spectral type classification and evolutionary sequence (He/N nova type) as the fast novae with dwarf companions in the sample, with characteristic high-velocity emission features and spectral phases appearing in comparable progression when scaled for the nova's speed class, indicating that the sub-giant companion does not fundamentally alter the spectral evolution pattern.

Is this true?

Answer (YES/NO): YES